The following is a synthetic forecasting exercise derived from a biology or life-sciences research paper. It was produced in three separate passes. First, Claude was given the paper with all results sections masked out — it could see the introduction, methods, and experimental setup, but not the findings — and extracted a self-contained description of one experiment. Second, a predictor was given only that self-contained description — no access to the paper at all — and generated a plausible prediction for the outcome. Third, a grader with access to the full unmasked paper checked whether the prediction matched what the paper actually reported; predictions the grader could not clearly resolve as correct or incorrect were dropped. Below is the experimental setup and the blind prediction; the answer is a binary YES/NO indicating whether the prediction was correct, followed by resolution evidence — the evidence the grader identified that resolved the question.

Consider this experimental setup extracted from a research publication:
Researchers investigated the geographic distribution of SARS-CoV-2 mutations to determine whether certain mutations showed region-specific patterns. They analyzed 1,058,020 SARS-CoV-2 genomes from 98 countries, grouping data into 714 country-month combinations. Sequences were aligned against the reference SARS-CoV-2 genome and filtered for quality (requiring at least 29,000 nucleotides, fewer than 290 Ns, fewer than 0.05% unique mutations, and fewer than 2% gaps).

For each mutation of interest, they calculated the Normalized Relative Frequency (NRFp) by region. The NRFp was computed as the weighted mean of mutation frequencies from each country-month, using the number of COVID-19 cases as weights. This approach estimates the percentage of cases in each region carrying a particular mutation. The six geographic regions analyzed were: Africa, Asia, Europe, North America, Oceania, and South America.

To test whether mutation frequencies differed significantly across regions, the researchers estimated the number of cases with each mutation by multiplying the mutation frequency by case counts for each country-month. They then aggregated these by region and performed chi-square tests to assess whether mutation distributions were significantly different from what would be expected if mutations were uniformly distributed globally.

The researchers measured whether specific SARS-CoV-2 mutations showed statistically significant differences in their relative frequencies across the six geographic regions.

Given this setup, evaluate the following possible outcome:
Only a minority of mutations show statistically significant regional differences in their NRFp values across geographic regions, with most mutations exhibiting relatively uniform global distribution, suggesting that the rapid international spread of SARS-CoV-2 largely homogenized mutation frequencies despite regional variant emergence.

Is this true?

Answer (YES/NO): NO